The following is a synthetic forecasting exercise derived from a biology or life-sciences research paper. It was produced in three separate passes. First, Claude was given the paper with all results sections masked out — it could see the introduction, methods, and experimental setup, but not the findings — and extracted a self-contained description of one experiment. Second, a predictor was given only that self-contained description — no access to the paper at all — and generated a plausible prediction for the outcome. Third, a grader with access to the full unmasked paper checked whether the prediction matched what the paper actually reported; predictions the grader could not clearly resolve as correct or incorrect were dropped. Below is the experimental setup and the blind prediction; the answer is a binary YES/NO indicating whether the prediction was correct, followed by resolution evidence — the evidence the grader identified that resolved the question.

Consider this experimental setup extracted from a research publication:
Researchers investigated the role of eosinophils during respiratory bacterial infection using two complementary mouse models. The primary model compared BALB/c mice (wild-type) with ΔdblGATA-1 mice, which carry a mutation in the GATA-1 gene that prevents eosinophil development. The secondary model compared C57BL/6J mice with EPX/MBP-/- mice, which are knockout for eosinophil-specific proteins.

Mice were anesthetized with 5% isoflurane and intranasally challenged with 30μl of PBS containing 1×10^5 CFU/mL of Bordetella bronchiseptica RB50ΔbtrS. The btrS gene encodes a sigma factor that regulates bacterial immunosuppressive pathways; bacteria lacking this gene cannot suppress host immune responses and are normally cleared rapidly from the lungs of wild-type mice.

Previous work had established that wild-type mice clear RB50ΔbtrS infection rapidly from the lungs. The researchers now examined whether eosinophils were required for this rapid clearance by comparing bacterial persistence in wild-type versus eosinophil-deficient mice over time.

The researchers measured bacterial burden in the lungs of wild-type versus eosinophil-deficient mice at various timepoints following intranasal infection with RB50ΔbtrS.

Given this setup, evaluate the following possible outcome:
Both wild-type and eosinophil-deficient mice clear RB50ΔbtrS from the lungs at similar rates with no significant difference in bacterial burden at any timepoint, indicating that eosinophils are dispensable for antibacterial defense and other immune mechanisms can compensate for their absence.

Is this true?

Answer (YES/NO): NO